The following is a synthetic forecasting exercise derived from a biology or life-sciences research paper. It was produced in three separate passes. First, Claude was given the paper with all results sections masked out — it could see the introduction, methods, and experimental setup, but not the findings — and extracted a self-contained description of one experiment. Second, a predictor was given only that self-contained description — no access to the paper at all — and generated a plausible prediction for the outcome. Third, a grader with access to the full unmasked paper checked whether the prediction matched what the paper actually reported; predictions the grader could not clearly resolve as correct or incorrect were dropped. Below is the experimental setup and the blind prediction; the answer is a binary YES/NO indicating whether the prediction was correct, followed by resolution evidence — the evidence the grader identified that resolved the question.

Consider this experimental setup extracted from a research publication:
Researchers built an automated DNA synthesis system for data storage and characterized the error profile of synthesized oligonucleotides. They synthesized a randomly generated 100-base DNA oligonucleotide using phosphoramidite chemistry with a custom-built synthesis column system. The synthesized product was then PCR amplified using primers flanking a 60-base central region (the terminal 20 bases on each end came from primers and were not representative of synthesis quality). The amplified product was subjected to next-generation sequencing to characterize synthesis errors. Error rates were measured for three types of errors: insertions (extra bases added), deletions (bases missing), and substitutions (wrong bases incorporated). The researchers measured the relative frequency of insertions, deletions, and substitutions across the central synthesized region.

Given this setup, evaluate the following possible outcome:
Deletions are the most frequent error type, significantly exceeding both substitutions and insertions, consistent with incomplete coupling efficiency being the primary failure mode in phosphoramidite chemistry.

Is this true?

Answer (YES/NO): YES